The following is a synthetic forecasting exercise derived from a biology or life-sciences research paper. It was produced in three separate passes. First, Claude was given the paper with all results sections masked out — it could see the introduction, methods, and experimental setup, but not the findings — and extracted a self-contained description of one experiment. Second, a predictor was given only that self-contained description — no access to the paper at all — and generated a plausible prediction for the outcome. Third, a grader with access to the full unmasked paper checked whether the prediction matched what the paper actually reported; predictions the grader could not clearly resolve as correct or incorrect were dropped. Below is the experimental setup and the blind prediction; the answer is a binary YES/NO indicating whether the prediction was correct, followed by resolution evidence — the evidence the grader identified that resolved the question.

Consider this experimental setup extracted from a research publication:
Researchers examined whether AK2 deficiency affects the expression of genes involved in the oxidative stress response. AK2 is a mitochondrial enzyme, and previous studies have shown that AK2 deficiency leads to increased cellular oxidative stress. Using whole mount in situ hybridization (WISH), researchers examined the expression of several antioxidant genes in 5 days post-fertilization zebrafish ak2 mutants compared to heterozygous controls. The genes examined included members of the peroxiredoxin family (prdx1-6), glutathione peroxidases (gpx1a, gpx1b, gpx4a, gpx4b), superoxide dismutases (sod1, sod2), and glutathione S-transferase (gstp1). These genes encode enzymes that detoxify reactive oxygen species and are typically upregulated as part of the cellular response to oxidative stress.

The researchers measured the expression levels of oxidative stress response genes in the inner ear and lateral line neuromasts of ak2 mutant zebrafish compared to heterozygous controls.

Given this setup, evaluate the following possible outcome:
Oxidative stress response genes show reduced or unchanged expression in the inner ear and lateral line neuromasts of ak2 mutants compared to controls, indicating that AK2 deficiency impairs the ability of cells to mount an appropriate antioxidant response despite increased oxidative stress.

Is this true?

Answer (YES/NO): NO